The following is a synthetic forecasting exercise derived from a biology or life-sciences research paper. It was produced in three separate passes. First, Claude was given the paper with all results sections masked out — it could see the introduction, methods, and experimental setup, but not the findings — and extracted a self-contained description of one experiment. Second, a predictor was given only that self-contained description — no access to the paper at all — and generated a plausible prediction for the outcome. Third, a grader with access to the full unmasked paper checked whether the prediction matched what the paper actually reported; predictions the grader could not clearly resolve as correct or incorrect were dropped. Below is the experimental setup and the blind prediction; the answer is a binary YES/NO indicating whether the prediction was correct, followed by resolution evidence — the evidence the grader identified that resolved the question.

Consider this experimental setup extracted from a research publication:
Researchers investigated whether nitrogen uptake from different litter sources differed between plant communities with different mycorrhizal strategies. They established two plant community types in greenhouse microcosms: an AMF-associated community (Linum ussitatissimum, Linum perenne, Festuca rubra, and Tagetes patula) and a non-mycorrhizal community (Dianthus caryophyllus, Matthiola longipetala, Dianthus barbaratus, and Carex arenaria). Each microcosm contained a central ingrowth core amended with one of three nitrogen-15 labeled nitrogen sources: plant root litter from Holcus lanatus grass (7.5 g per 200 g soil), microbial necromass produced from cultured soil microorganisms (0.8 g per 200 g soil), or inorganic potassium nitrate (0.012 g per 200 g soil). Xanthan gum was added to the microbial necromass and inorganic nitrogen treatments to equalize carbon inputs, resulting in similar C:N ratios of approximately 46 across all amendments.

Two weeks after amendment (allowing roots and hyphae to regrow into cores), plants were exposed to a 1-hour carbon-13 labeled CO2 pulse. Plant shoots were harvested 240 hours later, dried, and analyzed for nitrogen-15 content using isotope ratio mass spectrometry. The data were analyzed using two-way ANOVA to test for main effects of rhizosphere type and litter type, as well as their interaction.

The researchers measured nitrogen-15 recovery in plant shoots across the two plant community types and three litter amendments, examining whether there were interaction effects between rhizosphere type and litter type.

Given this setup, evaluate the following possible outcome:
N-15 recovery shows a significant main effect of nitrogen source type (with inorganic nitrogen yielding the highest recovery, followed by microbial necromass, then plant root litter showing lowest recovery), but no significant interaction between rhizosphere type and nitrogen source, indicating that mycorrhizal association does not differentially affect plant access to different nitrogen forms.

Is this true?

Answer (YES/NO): NO